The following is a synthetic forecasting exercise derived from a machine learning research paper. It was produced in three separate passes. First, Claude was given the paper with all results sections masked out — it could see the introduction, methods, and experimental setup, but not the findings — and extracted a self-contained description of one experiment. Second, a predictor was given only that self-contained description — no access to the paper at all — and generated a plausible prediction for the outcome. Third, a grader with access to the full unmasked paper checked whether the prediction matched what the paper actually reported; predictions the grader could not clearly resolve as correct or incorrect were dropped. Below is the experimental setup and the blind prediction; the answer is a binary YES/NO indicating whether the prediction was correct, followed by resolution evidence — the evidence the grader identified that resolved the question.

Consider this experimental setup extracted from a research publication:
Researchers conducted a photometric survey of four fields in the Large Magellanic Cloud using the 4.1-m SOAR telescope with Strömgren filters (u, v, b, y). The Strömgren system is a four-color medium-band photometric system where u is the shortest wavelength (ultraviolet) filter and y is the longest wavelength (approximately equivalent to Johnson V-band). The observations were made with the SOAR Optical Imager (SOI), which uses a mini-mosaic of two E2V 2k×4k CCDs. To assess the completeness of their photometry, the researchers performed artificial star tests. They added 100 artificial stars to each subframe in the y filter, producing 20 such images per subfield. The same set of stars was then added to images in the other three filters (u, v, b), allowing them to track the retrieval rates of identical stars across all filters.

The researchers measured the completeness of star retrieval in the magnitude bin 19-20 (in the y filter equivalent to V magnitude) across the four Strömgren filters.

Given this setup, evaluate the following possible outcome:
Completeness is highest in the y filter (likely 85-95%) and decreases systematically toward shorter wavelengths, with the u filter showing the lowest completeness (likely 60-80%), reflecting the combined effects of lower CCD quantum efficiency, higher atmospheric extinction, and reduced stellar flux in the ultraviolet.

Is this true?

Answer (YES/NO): NO